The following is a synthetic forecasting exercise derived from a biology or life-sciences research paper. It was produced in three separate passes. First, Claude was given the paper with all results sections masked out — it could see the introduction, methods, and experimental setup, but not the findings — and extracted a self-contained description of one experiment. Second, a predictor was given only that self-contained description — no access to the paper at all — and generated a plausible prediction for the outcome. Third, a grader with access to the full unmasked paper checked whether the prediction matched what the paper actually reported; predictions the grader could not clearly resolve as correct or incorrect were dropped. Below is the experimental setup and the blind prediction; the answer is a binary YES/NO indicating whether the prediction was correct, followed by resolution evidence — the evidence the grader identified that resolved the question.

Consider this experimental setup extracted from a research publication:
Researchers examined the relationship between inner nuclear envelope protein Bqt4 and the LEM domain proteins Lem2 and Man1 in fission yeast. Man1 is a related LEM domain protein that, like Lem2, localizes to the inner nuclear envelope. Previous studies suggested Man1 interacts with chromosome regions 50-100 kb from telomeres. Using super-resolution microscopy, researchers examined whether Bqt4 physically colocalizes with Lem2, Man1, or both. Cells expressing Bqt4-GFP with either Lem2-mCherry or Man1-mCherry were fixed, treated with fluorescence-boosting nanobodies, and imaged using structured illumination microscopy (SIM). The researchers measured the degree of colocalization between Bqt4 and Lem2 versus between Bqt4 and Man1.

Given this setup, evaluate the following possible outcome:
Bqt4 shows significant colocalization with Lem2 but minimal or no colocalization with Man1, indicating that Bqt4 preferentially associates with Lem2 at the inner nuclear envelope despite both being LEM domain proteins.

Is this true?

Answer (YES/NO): NO